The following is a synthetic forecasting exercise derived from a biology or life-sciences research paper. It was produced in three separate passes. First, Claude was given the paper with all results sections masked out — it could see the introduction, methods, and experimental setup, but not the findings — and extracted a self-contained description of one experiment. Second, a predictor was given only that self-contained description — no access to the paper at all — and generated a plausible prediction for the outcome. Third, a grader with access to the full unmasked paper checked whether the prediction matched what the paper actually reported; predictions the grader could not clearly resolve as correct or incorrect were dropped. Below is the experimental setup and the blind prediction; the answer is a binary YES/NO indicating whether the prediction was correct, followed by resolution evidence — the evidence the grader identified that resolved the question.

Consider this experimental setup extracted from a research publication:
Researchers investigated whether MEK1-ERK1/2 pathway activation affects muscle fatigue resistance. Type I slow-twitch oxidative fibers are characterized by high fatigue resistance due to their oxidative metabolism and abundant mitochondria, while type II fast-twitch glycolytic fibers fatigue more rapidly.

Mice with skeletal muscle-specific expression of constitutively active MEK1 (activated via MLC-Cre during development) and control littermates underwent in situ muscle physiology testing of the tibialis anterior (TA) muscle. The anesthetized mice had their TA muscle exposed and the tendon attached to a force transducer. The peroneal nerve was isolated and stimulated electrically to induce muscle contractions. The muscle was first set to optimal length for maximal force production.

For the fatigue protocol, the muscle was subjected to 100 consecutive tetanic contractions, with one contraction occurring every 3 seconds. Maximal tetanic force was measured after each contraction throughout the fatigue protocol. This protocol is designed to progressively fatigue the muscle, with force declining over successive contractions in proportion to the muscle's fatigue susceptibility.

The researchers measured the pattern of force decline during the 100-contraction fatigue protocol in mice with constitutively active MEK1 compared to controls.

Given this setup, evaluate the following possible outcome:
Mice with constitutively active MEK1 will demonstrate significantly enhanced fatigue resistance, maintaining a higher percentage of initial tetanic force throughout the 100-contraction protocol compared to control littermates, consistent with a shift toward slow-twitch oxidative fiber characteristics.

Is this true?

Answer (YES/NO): YES